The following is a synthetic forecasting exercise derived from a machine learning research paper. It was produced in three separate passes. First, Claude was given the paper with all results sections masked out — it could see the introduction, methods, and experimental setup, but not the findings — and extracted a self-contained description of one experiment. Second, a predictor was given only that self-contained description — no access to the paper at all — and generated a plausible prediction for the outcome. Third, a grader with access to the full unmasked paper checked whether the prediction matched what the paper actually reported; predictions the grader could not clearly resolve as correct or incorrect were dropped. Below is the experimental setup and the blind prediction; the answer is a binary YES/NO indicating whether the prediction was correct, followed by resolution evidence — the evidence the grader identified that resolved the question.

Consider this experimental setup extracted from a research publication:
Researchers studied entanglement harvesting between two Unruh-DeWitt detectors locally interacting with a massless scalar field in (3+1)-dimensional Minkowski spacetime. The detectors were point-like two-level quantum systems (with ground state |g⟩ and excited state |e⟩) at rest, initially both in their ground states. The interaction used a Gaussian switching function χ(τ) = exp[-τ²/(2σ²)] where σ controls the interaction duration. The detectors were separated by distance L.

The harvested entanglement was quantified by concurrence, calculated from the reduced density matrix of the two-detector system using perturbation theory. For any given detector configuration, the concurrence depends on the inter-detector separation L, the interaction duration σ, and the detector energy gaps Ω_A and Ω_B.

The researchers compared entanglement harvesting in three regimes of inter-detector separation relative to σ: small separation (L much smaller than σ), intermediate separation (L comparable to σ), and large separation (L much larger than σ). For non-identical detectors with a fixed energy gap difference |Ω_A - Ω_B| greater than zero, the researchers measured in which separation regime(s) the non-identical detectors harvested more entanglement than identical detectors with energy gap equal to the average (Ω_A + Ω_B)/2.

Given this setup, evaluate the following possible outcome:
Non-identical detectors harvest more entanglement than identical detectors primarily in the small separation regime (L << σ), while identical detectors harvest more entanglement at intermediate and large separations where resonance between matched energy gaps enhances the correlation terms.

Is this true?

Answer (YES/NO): NO